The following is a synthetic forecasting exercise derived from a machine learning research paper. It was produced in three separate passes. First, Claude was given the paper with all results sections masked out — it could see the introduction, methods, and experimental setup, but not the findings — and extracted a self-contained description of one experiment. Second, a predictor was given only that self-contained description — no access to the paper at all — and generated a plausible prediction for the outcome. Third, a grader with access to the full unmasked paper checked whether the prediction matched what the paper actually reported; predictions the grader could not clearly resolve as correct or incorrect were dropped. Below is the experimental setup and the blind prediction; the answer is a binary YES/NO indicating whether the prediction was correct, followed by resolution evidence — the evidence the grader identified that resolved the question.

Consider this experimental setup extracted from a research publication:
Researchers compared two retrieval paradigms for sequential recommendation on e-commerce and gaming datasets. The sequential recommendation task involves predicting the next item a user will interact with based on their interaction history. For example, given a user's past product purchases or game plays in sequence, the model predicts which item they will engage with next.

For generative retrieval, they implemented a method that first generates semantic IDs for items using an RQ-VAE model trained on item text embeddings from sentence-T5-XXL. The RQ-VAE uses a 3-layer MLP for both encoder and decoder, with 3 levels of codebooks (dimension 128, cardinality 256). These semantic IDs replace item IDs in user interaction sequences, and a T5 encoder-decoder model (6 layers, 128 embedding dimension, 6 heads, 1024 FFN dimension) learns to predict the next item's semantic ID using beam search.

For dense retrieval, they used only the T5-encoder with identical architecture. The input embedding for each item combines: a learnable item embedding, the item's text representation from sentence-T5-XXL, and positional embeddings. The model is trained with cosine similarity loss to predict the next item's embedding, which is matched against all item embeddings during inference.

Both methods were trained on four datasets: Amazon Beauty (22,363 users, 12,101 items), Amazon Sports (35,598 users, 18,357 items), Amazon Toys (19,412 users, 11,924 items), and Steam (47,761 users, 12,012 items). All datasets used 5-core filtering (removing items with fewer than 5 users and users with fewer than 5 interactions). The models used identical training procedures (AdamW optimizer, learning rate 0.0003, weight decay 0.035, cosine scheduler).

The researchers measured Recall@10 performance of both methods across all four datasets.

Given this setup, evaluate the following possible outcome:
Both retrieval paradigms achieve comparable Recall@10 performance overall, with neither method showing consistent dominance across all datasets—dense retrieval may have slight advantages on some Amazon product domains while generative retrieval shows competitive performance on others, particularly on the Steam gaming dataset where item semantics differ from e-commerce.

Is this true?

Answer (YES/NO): NO